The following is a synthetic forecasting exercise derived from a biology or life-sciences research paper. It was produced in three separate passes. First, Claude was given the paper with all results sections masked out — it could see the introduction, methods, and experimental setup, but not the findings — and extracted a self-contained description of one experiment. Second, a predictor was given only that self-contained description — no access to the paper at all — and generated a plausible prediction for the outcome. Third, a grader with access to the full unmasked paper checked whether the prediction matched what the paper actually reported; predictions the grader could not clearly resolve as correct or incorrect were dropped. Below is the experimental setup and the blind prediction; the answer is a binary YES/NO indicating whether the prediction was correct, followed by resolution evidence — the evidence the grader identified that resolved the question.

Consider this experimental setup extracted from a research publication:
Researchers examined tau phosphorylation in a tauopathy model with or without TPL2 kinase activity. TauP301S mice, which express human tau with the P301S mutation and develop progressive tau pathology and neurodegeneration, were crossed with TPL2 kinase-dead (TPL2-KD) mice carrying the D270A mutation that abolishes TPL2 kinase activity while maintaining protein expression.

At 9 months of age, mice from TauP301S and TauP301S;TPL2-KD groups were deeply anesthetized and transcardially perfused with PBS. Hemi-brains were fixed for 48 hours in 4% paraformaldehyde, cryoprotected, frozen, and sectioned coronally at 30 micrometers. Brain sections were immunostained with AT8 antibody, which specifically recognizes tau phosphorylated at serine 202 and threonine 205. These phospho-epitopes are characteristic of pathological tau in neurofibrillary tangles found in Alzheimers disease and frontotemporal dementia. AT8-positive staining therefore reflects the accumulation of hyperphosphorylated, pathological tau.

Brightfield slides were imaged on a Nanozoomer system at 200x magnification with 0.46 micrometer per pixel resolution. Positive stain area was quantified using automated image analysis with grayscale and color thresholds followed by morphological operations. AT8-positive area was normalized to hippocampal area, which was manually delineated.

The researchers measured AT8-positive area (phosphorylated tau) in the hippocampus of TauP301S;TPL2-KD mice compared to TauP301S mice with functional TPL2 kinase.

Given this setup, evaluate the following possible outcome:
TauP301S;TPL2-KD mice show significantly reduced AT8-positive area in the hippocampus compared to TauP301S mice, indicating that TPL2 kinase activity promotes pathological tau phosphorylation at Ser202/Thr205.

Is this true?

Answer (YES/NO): NO